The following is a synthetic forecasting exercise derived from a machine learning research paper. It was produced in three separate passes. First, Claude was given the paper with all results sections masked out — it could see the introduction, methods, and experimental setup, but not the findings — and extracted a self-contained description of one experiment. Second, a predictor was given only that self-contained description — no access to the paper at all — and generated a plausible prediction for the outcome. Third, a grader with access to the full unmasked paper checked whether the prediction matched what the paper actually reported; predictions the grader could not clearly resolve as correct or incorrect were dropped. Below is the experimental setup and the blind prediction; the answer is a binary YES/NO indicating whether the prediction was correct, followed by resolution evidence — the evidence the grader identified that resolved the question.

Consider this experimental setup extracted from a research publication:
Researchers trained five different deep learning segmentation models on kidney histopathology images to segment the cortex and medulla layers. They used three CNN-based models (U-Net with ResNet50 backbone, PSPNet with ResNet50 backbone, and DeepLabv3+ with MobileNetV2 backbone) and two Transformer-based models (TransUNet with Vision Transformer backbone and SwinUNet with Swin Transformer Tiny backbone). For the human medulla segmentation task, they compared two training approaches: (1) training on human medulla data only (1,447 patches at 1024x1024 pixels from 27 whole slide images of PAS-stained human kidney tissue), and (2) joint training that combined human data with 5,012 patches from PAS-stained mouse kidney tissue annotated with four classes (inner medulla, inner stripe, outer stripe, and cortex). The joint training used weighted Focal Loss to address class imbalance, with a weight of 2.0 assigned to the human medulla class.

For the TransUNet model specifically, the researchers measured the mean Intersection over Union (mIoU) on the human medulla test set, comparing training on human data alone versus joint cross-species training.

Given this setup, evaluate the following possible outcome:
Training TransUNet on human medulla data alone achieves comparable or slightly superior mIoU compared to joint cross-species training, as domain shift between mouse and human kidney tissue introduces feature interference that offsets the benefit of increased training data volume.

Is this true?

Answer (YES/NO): YES